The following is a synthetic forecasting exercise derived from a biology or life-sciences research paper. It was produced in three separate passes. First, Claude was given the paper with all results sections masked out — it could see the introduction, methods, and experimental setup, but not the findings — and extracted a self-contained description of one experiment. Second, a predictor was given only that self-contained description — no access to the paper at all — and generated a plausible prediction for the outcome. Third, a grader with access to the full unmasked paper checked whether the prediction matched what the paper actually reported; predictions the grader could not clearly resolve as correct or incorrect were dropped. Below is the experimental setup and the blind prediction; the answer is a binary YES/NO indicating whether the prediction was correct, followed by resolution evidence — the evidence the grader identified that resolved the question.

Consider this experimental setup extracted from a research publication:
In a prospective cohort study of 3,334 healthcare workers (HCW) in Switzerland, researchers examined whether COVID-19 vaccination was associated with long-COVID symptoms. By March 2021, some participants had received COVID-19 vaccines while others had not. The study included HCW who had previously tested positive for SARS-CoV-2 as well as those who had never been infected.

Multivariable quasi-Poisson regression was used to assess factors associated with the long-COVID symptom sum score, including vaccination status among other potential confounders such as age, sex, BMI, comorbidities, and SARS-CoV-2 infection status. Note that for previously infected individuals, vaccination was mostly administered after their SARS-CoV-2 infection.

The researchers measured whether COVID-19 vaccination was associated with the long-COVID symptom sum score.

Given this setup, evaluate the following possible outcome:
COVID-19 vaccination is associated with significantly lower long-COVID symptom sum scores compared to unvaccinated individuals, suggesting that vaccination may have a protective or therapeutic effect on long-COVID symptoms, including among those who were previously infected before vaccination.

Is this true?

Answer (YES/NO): NO